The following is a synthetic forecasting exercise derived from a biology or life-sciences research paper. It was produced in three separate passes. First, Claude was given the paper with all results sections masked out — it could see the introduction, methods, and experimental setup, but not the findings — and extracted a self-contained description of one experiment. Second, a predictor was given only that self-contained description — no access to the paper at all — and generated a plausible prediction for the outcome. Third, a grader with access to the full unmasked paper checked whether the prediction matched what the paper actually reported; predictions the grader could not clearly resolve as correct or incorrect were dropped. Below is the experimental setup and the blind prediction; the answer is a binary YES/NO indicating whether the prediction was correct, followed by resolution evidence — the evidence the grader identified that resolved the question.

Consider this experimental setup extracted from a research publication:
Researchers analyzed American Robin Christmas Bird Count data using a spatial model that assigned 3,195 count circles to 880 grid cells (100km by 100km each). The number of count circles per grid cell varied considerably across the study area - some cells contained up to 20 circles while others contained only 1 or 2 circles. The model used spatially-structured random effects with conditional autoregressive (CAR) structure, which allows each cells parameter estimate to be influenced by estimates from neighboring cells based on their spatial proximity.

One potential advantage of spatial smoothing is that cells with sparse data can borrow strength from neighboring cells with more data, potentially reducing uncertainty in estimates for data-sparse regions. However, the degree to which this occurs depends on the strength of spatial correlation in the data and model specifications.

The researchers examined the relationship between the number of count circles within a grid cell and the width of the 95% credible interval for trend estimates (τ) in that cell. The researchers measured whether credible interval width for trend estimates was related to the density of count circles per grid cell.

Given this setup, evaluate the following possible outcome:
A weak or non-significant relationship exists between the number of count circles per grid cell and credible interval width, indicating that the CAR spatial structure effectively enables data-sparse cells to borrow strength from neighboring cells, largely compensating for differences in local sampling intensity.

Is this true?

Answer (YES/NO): NO